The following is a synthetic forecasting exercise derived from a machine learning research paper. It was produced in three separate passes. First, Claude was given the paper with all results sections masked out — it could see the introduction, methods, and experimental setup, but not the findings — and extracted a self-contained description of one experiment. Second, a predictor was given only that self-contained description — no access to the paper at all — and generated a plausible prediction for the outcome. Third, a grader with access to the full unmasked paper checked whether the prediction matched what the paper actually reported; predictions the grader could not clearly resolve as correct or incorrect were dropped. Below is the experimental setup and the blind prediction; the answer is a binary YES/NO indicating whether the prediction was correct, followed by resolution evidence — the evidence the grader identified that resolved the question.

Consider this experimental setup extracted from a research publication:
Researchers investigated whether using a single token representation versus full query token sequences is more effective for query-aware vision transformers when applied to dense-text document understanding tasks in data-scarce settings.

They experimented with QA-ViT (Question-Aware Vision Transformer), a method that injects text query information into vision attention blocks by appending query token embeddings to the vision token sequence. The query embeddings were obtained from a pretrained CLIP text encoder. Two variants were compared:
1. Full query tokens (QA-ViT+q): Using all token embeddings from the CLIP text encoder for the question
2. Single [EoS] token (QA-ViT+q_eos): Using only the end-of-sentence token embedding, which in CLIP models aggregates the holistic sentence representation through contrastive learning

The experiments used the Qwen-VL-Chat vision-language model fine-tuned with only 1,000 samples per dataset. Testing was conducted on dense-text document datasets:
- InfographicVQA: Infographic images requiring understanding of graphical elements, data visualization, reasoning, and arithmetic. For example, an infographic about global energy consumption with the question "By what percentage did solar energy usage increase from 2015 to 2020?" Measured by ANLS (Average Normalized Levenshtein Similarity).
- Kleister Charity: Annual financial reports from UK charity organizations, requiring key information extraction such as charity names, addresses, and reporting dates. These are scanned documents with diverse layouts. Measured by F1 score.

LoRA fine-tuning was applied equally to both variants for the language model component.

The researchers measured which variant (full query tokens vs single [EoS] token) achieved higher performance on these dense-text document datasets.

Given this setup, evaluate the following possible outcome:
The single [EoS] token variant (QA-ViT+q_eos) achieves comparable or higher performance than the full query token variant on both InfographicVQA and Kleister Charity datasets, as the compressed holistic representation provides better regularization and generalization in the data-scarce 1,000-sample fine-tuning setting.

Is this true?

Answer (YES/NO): YES